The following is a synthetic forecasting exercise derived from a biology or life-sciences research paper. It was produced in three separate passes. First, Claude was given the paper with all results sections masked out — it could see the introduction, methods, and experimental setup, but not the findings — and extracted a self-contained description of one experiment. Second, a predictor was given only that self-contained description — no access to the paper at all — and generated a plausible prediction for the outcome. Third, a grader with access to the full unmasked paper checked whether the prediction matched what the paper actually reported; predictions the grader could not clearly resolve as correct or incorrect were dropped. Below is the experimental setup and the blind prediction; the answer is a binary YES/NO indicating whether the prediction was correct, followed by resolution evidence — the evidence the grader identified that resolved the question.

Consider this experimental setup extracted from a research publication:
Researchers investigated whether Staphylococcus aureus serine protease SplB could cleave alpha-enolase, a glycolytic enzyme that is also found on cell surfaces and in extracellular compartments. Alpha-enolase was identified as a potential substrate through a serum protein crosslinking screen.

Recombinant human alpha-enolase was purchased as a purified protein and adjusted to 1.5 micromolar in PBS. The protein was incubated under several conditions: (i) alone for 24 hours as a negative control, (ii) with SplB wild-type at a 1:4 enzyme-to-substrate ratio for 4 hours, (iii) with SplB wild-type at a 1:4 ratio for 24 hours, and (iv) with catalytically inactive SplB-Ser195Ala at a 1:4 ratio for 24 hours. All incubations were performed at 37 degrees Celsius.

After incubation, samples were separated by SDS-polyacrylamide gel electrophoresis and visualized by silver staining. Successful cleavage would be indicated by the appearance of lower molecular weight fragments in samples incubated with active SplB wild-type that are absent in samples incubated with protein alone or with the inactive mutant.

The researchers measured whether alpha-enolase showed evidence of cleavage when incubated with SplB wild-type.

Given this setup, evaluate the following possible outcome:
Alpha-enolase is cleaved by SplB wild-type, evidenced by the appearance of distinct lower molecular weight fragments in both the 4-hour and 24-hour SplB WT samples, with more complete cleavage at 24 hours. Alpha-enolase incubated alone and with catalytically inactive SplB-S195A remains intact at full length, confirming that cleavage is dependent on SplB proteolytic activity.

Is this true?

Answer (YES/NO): NO